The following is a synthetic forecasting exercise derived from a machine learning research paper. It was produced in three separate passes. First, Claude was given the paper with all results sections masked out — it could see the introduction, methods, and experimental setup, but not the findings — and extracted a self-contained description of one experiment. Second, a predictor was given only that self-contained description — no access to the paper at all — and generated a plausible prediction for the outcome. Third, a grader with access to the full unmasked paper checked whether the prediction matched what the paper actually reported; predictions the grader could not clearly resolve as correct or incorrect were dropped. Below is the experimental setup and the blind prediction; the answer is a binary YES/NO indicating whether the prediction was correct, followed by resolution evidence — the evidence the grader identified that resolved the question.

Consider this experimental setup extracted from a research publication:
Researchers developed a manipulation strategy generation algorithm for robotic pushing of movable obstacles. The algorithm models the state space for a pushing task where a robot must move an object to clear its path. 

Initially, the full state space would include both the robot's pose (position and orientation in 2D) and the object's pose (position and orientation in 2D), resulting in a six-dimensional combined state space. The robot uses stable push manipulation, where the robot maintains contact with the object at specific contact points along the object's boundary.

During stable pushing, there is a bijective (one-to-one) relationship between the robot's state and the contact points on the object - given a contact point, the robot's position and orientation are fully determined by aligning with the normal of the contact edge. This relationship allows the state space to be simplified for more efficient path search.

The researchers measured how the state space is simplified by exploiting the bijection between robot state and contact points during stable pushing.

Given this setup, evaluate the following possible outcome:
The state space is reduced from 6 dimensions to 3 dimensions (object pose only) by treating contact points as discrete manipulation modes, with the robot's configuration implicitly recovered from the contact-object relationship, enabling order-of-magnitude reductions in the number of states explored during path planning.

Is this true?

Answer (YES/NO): NO